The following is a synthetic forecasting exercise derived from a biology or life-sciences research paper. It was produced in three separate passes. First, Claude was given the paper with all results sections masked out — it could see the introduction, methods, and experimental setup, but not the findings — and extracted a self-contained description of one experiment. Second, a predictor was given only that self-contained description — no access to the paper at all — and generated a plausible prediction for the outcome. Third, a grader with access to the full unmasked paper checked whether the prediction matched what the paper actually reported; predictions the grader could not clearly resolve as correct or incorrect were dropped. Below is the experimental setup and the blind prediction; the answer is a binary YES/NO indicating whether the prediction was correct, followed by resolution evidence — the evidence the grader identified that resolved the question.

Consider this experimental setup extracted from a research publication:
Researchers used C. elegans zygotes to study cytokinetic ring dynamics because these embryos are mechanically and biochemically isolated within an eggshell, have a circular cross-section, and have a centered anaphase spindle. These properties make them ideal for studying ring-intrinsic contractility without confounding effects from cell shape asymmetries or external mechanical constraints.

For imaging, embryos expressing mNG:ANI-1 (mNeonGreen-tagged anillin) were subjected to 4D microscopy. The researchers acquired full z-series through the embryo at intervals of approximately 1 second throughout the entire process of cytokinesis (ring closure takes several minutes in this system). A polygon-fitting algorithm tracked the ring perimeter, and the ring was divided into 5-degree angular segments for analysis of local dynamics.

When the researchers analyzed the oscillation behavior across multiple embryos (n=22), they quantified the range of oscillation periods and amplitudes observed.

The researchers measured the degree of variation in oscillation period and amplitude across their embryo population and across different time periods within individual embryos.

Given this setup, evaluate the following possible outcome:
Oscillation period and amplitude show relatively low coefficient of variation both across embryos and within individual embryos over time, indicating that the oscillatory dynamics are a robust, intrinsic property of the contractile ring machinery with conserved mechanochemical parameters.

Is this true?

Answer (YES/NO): NO